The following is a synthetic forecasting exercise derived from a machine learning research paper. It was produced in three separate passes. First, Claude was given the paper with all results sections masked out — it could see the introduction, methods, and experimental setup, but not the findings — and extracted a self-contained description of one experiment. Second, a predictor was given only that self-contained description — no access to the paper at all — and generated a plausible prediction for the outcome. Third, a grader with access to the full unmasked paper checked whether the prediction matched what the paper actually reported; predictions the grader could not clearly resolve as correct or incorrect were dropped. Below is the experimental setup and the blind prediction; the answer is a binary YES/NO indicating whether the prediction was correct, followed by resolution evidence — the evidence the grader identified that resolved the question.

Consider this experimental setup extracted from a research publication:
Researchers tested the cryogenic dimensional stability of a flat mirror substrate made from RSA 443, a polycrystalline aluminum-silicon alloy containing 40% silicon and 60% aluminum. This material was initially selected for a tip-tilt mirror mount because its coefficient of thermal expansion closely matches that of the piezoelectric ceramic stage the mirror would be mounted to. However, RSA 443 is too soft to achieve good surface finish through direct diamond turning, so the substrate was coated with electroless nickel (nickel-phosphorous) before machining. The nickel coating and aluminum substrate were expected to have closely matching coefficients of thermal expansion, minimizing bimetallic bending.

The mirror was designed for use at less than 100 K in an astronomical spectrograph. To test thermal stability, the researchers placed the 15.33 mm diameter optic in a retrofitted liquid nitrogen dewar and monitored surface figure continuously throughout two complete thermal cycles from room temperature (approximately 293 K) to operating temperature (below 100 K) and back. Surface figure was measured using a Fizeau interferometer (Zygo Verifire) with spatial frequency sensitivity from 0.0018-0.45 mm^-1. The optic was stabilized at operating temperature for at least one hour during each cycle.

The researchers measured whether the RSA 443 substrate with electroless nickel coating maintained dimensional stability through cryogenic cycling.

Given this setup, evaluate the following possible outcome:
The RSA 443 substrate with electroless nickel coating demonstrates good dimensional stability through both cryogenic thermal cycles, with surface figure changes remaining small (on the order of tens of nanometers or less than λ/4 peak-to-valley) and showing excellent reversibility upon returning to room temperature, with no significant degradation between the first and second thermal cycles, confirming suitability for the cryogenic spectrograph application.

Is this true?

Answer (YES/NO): NO